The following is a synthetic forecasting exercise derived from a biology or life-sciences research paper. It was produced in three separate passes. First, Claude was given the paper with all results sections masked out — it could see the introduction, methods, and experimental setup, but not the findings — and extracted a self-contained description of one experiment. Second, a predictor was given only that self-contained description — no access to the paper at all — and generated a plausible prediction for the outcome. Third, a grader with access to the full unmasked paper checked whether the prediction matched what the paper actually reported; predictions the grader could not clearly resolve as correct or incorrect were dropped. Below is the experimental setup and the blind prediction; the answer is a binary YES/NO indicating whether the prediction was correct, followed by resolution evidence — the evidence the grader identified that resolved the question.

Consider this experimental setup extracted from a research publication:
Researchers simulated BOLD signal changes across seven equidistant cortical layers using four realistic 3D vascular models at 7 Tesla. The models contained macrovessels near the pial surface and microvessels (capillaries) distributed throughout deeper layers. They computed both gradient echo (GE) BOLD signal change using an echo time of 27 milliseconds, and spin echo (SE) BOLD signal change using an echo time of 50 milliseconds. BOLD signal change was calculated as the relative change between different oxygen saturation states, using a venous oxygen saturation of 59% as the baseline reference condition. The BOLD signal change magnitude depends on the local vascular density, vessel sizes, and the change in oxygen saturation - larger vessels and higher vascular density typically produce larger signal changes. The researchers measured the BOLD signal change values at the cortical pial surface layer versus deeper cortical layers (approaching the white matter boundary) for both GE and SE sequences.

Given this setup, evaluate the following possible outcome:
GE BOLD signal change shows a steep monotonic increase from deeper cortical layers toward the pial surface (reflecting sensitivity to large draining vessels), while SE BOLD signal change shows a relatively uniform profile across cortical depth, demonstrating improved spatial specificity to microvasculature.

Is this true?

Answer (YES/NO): NO